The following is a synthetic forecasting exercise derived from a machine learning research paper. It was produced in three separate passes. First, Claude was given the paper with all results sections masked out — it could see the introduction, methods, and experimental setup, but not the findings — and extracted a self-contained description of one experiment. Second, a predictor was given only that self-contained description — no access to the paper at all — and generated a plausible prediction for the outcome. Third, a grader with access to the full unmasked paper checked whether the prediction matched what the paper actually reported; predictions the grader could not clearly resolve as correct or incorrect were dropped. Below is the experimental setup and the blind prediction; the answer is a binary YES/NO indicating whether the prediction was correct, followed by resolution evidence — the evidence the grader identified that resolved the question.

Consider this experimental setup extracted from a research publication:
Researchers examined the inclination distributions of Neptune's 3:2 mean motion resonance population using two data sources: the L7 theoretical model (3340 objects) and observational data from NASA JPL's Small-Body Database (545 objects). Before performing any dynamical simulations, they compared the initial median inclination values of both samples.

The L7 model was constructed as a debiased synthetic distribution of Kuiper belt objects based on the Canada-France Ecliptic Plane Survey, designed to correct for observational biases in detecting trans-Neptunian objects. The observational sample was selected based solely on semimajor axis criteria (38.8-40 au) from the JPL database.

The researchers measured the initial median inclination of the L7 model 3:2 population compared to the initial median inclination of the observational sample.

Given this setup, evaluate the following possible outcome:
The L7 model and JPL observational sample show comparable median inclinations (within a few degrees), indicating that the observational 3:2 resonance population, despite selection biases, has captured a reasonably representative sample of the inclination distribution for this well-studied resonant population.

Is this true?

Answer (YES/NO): NO